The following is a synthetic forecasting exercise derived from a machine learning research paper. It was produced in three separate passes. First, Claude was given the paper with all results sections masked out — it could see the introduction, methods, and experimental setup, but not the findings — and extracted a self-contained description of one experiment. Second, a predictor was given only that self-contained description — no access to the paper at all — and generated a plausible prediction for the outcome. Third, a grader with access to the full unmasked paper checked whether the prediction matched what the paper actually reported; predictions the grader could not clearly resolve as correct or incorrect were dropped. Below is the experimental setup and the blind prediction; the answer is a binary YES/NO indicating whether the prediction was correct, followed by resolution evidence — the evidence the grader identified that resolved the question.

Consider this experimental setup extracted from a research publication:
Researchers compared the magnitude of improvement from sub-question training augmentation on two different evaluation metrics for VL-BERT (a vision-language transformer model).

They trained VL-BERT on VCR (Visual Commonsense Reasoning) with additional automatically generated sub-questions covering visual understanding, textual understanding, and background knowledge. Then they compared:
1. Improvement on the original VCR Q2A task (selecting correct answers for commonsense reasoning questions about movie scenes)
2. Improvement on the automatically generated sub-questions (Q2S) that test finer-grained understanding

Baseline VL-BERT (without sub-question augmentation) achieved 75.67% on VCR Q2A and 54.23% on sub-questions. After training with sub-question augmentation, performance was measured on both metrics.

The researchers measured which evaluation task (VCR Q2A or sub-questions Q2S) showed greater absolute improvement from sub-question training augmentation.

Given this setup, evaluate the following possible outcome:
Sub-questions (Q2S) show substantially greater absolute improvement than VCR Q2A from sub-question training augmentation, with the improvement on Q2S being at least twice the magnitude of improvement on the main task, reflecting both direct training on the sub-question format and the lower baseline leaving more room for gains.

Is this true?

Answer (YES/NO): YES